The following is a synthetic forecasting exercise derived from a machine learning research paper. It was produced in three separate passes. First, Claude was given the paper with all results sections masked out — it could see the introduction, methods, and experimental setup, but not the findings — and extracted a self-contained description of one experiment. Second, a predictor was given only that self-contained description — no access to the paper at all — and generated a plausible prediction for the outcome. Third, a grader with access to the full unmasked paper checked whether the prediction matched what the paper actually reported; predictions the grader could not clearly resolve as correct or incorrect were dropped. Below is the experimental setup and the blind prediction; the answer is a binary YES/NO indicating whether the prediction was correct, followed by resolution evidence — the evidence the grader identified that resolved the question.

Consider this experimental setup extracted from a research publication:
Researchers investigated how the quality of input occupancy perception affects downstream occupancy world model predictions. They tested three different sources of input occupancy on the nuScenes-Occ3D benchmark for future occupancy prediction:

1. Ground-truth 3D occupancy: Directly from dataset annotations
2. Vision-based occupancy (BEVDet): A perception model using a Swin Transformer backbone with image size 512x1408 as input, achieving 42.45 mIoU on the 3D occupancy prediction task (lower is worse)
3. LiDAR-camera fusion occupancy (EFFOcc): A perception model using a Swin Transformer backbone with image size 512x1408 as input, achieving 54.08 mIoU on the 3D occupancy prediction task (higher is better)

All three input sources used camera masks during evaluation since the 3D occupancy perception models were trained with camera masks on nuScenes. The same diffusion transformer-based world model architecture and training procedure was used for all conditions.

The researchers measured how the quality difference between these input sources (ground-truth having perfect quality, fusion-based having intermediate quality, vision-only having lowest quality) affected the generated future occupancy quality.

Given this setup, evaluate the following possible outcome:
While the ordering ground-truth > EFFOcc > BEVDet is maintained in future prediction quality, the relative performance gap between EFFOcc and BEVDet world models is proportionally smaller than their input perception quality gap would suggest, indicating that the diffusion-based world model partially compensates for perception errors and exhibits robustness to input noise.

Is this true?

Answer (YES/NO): NO